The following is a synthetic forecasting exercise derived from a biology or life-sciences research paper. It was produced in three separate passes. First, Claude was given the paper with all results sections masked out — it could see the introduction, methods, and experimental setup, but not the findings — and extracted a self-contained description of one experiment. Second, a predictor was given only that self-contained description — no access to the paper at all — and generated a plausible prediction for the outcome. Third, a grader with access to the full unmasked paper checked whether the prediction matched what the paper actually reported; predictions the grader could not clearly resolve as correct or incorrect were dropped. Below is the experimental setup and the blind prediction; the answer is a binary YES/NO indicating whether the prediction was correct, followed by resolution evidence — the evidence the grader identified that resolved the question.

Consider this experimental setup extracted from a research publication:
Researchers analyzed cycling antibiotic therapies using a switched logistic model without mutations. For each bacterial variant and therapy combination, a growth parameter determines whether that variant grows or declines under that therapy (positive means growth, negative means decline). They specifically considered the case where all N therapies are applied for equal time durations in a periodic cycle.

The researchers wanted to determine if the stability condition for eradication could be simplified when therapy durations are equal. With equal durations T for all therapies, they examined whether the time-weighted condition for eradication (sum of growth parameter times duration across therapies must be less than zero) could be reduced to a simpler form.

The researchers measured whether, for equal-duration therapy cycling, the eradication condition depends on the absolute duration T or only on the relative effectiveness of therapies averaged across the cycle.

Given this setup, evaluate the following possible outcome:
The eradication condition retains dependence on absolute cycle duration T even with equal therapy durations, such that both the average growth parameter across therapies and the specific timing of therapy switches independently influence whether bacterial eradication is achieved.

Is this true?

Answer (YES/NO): NO